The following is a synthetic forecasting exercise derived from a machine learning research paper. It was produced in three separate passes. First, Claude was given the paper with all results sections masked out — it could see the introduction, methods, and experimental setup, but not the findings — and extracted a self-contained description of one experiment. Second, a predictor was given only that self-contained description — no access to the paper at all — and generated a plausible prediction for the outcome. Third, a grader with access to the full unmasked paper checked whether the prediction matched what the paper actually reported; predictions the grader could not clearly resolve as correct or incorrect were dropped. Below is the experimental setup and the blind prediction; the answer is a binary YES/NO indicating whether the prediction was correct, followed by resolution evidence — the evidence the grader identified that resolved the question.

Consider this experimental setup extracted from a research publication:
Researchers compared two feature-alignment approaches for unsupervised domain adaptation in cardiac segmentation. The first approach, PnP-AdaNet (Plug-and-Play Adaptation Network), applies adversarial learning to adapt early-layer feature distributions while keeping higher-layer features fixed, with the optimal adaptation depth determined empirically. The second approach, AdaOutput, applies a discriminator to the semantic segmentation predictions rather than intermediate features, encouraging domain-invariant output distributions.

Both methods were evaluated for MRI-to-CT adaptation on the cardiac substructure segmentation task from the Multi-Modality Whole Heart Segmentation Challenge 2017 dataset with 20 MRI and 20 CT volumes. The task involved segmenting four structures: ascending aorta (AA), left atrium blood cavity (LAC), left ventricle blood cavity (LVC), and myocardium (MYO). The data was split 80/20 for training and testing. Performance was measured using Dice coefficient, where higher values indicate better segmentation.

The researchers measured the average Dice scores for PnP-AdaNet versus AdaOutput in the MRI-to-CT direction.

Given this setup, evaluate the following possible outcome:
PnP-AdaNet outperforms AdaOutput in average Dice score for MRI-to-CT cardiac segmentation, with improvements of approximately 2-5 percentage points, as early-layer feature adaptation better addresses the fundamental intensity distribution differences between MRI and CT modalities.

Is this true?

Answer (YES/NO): YES